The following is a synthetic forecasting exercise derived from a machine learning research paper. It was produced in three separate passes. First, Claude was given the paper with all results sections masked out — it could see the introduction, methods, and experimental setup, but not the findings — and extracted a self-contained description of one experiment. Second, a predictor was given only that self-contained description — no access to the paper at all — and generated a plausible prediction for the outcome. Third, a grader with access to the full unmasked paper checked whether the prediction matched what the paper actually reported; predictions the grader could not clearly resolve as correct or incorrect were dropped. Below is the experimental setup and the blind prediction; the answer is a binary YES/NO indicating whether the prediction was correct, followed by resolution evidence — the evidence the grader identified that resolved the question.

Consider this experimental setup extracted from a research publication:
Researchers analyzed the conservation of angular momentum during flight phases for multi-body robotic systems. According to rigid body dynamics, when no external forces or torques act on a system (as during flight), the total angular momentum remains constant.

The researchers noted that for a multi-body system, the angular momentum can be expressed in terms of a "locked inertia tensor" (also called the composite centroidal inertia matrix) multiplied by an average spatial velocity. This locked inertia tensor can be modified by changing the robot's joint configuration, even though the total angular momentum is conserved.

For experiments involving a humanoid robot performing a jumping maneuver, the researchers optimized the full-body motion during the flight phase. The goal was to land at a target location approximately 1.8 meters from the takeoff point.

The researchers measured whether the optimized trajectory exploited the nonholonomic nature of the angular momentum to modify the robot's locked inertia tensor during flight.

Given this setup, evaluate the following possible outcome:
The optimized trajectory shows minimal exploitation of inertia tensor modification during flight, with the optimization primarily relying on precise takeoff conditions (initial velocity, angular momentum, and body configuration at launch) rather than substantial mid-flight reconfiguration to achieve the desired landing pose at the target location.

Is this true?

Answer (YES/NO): YES